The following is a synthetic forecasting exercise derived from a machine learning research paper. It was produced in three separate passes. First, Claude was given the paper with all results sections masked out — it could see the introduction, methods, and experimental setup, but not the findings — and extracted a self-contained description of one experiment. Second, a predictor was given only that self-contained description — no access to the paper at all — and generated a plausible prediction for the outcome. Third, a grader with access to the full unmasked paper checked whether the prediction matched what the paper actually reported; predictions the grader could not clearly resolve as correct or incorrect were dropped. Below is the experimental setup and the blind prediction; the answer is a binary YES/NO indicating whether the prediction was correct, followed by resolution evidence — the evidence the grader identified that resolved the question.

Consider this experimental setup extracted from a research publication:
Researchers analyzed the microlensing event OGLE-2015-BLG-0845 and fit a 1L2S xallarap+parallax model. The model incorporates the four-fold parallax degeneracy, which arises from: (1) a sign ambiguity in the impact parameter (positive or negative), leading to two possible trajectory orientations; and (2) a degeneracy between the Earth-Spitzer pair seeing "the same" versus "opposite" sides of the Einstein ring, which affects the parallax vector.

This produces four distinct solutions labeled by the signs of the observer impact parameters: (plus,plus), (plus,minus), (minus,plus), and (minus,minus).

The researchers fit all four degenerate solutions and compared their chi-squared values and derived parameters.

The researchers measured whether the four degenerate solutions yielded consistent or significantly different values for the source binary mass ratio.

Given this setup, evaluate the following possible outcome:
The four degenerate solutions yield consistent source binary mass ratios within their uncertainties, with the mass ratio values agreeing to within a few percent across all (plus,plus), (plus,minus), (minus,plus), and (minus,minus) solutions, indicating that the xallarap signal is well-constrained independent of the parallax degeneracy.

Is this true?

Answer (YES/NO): NO